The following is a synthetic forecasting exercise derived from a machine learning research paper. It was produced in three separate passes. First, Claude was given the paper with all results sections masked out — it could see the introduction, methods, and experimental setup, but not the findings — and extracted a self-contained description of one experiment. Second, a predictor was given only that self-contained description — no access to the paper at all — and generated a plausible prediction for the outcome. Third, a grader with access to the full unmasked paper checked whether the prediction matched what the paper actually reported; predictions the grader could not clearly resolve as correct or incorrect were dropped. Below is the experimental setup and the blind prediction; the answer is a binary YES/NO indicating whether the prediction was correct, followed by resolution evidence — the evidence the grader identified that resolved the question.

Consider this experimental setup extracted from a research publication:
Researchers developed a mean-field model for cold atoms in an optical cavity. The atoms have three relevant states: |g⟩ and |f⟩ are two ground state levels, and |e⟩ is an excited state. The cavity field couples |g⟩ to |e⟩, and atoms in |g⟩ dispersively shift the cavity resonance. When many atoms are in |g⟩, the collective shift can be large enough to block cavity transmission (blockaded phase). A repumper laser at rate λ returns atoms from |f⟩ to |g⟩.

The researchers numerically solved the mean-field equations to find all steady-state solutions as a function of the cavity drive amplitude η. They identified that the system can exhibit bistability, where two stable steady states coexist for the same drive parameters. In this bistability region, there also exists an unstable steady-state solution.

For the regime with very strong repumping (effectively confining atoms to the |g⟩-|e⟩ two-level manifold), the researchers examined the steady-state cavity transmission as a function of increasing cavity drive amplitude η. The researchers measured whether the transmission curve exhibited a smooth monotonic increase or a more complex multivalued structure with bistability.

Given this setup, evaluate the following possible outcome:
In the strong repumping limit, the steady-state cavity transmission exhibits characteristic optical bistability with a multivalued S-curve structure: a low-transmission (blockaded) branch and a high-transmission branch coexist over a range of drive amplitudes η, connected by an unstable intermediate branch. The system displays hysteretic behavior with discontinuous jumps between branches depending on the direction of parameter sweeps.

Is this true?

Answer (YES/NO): YES